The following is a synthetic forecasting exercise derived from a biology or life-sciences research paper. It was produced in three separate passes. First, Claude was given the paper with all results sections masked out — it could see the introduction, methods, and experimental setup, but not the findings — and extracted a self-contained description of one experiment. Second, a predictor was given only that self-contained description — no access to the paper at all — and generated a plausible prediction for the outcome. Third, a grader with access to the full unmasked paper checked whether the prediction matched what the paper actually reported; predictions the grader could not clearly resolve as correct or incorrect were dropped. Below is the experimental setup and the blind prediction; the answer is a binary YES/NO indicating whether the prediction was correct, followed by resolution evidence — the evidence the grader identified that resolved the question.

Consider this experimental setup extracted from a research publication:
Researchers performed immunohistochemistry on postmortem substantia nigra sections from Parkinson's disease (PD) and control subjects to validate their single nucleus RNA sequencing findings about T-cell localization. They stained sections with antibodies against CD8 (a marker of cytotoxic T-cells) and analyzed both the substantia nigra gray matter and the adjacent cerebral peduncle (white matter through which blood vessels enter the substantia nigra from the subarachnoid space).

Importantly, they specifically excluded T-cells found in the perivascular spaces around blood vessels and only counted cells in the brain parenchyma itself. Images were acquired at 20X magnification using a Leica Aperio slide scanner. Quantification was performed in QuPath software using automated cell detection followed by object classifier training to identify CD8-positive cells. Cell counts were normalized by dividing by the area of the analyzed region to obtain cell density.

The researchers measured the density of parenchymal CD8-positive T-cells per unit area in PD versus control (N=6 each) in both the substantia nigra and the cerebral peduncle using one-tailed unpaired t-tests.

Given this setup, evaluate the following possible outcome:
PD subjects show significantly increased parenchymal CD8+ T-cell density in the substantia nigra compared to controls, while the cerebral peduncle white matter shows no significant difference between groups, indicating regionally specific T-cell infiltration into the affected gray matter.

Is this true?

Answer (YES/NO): NO